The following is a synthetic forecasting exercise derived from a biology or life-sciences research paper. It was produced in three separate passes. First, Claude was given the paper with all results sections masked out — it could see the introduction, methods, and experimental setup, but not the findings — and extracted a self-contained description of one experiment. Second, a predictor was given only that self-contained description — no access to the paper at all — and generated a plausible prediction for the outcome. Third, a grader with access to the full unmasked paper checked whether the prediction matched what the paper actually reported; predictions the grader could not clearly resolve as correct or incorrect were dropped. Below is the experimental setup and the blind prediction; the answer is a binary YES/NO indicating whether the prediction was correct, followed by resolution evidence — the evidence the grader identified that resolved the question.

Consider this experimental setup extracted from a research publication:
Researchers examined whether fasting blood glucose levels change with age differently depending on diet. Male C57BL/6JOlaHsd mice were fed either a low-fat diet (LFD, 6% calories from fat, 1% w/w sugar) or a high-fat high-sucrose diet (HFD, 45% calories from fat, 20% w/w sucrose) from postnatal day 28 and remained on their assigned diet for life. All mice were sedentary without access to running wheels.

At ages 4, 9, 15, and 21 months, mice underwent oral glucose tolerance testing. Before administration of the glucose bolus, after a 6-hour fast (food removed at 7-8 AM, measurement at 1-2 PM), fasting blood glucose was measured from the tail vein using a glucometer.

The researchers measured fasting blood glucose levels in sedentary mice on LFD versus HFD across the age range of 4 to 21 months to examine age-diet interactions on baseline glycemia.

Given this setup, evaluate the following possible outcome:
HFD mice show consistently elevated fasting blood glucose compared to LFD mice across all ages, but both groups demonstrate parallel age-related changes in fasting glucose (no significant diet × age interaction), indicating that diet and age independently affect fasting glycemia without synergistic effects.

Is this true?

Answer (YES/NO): YES